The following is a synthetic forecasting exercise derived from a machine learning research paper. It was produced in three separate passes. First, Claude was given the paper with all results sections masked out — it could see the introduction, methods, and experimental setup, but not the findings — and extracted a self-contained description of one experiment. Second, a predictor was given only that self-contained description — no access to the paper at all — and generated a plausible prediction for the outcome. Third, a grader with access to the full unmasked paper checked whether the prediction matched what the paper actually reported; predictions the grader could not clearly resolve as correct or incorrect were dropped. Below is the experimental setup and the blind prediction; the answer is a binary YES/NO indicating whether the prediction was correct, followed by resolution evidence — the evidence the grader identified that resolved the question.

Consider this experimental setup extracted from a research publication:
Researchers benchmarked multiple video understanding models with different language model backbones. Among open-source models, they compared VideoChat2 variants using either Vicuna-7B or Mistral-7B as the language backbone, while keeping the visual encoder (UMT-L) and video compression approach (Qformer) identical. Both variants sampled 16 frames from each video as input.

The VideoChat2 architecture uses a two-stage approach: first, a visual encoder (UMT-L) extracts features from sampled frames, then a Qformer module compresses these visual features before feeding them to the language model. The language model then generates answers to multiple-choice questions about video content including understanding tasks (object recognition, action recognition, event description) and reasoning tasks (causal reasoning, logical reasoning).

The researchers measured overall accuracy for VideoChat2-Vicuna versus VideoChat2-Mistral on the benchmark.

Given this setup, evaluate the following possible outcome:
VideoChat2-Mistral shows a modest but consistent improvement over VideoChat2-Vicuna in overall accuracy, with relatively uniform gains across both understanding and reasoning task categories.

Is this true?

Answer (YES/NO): NO